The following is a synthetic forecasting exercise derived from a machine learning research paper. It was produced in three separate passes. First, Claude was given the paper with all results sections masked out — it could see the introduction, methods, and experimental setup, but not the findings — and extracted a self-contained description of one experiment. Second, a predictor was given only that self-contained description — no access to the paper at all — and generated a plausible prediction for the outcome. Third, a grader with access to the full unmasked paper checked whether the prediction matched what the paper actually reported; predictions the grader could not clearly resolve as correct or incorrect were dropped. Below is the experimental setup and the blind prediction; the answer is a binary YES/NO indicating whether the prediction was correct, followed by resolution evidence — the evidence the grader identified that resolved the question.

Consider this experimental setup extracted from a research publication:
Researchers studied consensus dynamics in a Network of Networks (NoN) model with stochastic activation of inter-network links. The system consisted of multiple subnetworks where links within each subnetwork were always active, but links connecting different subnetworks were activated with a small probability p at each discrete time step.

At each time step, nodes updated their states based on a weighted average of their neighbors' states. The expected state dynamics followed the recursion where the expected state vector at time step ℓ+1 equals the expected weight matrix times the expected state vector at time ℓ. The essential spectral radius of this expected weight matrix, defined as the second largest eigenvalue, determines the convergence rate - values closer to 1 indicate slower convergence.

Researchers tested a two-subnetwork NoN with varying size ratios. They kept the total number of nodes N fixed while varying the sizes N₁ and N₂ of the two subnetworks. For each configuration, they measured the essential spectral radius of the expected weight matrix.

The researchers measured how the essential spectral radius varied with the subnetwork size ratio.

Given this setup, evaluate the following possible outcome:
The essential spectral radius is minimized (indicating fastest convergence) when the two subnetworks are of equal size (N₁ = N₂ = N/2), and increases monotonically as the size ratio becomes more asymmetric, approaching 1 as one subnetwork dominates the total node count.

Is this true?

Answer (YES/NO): NO